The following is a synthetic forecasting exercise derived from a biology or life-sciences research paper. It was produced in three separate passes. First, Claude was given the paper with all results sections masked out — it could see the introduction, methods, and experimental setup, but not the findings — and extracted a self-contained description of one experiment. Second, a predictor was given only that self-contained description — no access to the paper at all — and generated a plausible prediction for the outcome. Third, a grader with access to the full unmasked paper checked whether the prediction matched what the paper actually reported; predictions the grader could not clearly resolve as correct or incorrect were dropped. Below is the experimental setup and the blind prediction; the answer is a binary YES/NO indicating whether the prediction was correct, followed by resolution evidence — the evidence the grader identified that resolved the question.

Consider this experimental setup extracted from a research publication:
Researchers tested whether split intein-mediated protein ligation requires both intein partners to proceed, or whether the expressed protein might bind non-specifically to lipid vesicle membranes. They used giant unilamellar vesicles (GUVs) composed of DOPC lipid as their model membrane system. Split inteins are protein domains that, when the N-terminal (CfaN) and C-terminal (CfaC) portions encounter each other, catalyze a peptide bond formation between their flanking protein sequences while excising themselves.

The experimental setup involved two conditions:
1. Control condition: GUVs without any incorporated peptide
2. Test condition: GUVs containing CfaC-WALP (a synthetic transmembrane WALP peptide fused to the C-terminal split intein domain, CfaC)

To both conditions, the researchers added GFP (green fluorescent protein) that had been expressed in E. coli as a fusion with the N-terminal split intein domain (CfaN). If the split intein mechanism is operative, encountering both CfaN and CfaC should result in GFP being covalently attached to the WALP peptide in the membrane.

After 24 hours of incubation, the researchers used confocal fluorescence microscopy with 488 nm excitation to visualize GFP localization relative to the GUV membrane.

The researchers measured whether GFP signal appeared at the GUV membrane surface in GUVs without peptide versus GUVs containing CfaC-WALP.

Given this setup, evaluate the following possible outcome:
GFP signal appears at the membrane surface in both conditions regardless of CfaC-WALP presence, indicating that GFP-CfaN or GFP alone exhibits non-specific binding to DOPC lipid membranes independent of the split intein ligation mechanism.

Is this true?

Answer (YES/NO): NO